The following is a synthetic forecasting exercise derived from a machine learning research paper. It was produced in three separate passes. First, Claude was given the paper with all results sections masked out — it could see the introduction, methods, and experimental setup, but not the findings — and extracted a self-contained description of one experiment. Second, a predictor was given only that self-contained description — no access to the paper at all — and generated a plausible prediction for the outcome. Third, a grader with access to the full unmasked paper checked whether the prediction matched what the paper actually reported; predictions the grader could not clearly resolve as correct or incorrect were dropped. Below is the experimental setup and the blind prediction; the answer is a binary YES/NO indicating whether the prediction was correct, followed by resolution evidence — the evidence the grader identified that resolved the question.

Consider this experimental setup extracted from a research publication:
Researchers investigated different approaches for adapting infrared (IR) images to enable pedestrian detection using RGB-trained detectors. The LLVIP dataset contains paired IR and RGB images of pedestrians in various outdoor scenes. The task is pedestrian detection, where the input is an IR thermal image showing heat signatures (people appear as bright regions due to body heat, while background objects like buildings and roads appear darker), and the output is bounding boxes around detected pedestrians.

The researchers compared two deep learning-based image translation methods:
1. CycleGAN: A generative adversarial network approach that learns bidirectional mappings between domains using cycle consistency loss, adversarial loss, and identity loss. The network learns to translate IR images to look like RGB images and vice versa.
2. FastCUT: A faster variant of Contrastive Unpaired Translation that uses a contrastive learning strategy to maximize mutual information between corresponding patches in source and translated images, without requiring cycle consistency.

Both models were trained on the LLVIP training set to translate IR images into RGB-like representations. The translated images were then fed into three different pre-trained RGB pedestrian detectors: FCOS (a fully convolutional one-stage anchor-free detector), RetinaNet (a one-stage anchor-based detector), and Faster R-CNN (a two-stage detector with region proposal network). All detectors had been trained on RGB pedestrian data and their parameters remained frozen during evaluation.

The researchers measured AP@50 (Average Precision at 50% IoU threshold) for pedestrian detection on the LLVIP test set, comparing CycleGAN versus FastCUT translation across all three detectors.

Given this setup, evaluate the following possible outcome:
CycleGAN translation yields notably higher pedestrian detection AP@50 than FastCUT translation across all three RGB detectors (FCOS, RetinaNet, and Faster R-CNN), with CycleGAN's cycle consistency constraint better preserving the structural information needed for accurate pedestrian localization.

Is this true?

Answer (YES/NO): NO